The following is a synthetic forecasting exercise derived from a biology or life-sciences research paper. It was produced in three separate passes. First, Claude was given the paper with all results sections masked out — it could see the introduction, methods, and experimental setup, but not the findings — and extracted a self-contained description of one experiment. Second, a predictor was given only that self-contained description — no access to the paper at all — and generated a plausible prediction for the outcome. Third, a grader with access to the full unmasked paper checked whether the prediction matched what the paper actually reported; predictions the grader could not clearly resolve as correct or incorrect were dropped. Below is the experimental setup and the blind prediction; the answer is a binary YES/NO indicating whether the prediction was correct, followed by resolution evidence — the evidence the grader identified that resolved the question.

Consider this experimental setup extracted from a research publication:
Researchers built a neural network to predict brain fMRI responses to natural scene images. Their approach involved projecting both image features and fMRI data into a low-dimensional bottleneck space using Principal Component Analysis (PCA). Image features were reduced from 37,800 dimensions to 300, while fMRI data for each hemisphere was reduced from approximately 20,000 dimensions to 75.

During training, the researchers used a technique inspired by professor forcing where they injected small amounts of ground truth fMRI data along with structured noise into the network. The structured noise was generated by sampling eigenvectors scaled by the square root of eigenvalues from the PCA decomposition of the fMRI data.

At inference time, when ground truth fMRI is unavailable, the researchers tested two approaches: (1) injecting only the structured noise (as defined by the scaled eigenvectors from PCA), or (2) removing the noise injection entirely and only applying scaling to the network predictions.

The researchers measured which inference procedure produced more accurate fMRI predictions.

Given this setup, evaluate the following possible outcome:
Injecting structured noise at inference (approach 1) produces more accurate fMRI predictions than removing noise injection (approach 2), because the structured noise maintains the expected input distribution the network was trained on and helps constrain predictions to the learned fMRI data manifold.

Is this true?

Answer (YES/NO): NO